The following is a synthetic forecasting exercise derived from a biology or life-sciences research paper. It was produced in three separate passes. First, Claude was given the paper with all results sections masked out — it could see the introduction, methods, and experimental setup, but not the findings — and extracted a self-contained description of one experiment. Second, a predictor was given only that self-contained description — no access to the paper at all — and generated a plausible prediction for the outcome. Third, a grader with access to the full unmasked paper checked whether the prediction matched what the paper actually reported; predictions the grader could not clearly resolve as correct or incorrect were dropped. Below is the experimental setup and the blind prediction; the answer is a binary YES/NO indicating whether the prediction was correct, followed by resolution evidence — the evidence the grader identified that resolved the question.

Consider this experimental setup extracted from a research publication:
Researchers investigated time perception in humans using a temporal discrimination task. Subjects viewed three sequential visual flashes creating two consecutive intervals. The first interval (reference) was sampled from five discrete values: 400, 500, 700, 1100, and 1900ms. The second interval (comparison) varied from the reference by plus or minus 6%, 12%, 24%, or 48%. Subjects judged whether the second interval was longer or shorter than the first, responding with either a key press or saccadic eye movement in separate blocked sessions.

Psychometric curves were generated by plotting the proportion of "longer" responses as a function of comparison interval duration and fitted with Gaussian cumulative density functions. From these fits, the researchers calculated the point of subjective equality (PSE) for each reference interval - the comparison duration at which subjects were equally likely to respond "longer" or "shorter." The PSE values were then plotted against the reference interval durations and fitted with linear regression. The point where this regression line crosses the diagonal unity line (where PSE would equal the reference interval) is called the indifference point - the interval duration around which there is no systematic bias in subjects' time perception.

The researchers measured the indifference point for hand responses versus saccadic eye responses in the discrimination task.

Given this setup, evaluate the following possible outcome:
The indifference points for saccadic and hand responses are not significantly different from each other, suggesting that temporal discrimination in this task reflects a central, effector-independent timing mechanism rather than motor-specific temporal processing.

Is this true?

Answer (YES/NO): YES